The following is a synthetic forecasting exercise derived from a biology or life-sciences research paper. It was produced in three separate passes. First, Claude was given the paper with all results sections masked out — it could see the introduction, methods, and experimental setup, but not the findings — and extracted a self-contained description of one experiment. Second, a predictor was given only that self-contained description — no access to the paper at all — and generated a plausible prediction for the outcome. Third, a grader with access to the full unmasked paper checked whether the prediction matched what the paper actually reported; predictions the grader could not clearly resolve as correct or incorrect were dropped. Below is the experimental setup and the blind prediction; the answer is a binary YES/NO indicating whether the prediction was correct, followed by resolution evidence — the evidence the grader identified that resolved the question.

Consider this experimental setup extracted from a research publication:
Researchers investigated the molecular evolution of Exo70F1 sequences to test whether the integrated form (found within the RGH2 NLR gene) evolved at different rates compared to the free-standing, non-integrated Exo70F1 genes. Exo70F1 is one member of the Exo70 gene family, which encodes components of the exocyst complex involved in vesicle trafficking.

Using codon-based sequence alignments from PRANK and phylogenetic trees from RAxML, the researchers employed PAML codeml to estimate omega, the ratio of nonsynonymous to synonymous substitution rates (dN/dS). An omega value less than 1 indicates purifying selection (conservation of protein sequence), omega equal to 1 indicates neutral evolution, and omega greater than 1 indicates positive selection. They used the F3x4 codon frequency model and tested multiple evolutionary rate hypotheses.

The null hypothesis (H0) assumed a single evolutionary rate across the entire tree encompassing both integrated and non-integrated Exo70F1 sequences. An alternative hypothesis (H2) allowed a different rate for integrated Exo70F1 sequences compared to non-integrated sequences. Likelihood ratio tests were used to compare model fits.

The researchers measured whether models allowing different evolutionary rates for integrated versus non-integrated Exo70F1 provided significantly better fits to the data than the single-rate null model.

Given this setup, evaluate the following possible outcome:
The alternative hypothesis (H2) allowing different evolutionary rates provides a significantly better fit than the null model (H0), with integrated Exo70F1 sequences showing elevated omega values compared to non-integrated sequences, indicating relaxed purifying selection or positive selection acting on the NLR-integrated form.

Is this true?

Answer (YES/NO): YES